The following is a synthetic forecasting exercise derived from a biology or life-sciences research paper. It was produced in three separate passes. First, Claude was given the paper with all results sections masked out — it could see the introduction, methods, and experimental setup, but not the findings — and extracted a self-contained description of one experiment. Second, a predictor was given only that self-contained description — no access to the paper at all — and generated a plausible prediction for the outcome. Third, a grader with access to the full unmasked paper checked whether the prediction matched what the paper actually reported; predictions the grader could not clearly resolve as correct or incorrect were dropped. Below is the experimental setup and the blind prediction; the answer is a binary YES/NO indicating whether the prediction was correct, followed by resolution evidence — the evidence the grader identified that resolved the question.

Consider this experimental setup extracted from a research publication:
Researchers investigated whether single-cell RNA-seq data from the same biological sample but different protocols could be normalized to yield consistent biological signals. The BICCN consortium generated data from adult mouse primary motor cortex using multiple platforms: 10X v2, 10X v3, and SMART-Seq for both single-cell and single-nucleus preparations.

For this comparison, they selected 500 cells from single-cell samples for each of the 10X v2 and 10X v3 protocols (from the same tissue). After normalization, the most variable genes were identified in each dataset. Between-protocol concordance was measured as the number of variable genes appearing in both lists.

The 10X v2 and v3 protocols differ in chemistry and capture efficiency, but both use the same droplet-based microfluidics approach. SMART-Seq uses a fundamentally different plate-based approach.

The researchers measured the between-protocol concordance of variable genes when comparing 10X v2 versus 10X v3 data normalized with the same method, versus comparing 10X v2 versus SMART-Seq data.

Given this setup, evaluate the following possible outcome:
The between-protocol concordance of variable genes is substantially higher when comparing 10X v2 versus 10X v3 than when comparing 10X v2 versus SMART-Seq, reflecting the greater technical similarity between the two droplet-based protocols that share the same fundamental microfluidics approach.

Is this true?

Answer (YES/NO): YES